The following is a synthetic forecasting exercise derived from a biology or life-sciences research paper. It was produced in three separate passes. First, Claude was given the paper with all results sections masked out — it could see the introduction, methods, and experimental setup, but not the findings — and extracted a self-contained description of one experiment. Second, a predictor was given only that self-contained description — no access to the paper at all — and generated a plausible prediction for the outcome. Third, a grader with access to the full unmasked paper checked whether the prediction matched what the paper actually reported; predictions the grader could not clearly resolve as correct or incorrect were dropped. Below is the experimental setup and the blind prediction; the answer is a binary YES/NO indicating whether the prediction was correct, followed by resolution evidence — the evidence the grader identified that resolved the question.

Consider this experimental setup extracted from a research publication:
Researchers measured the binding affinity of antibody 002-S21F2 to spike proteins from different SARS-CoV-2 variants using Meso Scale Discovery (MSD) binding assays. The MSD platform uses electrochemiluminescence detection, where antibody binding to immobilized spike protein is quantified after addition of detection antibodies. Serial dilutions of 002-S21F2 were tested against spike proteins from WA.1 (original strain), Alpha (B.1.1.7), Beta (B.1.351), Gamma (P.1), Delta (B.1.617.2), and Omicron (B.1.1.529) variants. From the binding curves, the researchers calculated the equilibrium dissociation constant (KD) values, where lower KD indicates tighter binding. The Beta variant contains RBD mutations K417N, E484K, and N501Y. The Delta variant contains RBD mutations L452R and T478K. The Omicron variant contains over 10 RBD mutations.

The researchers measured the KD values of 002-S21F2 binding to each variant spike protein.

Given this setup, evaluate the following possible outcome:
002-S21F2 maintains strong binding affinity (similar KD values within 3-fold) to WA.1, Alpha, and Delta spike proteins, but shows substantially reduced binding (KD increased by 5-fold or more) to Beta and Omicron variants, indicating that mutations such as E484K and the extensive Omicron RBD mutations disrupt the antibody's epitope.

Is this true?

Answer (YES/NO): NO